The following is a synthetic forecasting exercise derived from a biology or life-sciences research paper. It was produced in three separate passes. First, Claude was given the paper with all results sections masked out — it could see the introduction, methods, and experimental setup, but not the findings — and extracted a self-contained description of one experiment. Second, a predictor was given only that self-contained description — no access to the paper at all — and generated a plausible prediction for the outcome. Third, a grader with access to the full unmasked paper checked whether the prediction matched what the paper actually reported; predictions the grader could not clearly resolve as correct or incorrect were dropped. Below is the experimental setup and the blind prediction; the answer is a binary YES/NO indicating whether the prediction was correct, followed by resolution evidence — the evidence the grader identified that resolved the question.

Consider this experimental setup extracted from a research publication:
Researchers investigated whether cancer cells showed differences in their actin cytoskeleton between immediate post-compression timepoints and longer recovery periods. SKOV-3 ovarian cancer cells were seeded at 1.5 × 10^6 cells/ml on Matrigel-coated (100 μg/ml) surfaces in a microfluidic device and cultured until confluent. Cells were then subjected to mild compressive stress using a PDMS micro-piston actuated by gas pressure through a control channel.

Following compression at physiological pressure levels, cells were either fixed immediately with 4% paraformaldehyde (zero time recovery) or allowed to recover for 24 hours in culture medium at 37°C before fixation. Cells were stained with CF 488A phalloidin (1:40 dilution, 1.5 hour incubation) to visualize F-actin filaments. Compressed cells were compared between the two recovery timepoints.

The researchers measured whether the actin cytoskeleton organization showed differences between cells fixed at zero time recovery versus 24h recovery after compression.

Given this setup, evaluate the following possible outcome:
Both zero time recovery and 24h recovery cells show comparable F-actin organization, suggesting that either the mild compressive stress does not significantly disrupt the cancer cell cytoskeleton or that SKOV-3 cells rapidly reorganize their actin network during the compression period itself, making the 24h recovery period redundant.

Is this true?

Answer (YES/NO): NO